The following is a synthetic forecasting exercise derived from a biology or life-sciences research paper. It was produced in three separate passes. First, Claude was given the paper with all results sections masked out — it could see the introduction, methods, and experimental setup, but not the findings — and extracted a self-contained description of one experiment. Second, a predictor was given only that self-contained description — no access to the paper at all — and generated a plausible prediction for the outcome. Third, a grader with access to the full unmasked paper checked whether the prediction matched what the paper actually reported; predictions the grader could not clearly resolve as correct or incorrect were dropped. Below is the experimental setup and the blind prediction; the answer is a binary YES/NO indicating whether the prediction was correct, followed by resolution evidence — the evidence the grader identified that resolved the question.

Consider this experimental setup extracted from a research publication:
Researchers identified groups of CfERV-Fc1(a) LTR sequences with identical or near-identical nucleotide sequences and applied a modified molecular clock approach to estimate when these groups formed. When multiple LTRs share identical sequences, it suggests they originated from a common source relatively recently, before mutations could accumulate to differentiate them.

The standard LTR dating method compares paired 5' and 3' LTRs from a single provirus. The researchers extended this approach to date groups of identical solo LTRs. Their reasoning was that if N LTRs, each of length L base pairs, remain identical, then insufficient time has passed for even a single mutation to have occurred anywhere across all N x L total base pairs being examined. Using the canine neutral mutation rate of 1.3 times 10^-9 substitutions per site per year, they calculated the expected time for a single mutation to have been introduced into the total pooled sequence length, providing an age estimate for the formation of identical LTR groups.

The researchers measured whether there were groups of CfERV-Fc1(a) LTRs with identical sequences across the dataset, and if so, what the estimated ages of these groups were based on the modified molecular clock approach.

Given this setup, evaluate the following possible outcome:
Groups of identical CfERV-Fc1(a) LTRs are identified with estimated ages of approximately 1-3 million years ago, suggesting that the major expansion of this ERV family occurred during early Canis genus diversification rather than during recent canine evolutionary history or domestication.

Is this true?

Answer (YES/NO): NO